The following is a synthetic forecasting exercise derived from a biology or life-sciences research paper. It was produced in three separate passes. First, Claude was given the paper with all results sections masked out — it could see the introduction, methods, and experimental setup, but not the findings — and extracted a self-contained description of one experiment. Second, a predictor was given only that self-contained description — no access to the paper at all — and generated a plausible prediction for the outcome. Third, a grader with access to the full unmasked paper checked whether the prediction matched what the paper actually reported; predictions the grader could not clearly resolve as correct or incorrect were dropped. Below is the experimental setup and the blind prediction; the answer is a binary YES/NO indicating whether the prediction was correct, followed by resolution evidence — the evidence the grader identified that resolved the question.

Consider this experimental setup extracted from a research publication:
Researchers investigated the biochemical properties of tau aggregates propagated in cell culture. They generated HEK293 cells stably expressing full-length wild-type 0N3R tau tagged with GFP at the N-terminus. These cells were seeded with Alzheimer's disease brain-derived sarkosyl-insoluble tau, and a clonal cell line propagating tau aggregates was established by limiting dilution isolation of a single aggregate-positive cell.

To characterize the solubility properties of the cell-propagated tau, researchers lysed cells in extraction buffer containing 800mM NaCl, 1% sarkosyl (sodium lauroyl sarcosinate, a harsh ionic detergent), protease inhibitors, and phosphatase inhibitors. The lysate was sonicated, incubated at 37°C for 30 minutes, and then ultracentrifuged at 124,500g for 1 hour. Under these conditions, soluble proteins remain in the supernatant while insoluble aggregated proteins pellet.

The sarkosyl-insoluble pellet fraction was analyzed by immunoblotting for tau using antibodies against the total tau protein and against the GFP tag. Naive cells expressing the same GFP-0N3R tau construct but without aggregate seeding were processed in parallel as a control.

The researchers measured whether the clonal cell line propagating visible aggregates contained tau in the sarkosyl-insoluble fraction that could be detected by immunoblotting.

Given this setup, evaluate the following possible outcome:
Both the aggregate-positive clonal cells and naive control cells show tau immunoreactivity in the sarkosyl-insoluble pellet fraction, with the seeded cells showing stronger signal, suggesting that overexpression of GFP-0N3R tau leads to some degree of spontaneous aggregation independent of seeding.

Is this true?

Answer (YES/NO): NO